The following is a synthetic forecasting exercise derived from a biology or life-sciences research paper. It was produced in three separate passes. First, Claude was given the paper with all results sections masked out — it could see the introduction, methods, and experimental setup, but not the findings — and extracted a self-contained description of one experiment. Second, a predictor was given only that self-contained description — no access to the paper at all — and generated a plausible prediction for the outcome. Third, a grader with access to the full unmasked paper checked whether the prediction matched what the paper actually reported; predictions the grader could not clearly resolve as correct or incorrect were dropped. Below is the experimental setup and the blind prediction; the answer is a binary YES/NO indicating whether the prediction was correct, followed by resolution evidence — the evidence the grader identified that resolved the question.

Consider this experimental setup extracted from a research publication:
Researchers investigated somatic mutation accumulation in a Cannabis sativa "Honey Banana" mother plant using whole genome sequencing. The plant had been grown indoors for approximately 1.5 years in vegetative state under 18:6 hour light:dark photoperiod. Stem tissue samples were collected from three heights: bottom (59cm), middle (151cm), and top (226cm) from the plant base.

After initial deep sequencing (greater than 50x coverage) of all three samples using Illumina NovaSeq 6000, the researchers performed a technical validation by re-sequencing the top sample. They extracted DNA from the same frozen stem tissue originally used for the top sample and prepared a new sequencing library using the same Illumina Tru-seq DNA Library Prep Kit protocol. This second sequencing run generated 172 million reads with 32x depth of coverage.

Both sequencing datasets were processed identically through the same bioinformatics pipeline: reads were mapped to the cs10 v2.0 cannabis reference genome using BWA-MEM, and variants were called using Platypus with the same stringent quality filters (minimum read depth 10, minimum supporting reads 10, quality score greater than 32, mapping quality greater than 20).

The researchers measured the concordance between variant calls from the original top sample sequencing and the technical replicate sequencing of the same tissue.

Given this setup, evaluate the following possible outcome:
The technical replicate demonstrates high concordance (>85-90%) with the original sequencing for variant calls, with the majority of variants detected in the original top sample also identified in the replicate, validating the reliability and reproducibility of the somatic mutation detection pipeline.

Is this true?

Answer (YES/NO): YES